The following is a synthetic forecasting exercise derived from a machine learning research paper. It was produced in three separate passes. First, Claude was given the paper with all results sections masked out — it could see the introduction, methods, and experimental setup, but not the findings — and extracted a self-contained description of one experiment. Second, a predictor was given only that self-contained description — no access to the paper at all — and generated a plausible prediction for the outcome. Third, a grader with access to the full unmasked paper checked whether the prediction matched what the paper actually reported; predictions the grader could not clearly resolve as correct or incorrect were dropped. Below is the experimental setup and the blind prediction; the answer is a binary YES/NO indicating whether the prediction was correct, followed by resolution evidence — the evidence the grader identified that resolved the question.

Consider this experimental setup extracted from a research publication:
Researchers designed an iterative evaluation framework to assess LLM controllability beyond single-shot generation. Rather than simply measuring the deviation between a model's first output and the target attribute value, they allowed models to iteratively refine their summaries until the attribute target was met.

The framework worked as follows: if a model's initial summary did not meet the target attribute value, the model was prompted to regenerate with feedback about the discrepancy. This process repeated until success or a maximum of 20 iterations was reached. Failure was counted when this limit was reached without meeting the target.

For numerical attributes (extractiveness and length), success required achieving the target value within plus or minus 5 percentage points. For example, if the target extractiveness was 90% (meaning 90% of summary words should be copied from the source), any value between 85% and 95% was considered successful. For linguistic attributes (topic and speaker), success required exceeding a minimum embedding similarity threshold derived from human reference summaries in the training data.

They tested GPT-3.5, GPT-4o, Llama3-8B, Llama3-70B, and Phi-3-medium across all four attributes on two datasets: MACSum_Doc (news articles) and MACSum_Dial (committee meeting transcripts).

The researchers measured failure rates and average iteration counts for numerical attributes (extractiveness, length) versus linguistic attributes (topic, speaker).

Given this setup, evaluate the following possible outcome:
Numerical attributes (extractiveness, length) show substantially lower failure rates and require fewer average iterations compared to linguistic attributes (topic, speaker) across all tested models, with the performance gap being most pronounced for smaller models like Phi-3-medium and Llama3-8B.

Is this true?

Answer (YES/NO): NO